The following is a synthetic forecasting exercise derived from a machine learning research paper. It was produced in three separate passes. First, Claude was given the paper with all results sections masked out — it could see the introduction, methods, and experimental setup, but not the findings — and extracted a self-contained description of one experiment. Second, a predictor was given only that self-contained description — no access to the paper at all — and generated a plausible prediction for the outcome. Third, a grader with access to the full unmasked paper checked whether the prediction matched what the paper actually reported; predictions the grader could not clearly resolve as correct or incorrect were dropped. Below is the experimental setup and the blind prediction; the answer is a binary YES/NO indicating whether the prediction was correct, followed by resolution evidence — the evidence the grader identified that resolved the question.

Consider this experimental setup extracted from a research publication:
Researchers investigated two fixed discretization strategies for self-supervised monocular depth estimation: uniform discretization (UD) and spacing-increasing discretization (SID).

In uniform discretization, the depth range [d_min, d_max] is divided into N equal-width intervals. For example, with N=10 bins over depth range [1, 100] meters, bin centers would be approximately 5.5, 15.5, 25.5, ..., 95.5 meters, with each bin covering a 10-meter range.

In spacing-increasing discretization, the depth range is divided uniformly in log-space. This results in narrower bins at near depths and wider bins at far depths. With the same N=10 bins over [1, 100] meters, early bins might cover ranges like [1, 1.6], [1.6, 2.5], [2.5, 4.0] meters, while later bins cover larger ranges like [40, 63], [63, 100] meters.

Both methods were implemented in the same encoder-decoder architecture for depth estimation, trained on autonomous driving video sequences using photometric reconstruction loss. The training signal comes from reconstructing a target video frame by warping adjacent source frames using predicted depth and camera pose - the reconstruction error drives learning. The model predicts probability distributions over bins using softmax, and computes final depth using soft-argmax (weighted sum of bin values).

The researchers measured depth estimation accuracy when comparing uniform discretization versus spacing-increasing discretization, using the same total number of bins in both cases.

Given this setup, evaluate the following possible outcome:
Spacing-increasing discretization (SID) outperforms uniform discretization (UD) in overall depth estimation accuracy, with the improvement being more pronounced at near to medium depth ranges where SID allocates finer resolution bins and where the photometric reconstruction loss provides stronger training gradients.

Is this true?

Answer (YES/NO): NO